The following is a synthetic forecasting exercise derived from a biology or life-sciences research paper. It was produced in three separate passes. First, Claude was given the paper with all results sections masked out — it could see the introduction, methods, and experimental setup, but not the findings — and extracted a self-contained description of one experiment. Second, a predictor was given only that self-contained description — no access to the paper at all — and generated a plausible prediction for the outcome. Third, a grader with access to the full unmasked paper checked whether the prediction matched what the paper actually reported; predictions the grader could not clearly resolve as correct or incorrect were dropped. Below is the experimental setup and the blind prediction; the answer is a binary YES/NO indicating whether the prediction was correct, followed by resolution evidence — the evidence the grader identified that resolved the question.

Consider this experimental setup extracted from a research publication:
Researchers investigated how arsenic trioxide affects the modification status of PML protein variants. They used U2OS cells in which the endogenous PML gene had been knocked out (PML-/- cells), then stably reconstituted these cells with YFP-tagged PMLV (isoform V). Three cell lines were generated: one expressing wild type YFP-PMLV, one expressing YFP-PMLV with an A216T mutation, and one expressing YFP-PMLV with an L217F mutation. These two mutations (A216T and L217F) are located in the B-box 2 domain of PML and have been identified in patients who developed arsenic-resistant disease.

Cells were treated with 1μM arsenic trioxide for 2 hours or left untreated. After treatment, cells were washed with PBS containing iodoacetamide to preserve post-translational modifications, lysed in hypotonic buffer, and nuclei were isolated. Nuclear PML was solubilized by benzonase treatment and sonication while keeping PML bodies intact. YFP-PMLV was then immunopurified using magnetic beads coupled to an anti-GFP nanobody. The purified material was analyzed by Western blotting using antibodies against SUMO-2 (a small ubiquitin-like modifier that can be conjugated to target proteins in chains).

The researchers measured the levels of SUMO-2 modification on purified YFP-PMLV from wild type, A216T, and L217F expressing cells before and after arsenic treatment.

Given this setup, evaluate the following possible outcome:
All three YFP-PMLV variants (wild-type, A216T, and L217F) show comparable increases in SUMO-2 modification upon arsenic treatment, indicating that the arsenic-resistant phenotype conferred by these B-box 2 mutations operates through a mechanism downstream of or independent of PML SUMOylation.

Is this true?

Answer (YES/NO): NO